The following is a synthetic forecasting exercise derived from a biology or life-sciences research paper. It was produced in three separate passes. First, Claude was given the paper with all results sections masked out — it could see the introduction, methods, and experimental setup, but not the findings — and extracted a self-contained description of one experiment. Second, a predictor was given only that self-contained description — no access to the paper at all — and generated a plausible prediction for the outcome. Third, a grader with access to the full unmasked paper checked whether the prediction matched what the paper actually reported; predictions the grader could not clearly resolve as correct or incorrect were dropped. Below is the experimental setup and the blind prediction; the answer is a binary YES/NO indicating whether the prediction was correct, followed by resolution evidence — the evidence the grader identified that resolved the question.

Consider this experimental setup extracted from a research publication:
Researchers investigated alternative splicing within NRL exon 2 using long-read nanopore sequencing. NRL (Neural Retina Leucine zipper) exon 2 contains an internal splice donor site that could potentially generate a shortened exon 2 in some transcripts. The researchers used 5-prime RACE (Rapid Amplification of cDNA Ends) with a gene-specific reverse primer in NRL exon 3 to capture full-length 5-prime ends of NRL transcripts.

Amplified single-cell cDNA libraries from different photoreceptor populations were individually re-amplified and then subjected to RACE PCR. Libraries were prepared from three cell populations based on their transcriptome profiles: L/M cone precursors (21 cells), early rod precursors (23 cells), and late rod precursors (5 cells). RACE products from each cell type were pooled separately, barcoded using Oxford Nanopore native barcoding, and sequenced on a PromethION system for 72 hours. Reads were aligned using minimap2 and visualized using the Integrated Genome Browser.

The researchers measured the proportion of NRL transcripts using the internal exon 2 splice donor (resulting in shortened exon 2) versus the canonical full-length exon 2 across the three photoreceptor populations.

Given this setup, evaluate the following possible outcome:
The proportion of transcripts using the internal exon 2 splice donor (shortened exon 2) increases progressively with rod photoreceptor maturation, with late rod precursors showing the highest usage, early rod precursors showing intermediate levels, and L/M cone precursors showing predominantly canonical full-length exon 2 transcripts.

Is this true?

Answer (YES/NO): NO